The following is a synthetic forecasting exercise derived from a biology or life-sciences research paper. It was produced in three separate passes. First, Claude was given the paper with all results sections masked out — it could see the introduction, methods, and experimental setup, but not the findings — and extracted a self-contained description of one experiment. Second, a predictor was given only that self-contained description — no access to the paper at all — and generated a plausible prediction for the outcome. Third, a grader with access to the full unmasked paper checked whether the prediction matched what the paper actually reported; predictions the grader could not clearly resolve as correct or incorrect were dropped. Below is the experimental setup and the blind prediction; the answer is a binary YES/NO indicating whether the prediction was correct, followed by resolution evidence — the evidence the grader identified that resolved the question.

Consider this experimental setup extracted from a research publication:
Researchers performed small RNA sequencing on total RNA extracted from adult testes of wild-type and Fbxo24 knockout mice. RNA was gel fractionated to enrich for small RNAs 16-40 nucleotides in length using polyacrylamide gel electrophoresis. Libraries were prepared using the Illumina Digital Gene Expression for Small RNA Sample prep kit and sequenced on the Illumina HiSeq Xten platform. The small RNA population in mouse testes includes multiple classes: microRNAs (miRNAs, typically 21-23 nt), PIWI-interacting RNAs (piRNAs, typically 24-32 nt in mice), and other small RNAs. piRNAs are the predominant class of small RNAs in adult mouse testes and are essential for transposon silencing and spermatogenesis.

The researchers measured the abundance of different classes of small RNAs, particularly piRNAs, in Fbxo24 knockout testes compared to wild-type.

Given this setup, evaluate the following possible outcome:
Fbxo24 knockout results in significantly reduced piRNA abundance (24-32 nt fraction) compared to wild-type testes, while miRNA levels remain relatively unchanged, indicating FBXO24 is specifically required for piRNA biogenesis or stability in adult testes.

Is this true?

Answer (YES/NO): NO